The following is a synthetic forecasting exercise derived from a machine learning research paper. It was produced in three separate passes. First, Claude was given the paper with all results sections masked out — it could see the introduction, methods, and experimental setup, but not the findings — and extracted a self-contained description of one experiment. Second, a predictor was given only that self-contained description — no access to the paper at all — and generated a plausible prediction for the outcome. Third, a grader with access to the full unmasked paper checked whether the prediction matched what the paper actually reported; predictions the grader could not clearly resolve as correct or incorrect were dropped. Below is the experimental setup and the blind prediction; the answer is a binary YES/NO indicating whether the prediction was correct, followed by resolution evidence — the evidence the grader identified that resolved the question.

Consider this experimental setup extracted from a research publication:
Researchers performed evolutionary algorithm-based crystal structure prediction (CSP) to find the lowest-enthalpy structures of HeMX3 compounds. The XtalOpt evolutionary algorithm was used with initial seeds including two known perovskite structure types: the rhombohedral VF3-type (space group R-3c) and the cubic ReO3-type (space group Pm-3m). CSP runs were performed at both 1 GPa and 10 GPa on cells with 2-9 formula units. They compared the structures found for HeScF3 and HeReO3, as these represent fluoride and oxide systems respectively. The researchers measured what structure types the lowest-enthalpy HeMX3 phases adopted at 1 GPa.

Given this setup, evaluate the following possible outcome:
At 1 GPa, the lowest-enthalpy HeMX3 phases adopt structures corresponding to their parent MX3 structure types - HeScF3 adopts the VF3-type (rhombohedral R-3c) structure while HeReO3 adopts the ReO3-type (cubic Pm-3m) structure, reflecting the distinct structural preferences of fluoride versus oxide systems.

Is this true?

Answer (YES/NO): NO